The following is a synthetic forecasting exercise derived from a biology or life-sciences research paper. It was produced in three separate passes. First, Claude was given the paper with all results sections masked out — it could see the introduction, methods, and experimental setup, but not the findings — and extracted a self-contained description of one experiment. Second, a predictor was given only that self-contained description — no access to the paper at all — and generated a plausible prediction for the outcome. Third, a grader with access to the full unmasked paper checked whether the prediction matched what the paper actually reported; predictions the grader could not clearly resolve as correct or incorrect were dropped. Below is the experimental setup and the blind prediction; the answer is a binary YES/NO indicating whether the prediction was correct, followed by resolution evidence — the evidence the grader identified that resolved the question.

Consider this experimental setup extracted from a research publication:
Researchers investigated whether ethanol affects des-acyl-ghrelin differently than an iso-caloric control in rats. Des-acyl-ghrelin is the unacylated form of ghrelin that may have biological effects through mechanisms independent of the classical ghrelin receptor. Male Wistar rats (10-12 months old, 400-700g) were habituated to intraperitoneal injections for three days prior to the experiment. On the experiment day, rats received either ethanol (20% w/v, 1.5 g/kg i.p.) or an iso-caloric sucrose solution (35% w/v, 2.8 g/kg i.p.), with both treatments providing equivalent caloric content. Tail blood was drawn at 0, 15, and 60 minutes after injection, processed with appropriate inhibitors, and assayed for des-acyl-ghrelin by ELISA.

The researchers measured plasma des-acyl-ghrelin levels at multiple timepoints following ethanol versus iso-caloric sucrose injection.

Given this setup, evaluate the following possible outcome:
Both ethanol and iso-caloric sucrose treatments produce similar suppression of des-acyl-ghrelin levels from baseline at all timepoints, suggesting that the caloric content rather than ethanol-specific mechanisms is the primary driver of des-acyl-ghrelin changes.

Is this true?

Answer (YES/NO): NO